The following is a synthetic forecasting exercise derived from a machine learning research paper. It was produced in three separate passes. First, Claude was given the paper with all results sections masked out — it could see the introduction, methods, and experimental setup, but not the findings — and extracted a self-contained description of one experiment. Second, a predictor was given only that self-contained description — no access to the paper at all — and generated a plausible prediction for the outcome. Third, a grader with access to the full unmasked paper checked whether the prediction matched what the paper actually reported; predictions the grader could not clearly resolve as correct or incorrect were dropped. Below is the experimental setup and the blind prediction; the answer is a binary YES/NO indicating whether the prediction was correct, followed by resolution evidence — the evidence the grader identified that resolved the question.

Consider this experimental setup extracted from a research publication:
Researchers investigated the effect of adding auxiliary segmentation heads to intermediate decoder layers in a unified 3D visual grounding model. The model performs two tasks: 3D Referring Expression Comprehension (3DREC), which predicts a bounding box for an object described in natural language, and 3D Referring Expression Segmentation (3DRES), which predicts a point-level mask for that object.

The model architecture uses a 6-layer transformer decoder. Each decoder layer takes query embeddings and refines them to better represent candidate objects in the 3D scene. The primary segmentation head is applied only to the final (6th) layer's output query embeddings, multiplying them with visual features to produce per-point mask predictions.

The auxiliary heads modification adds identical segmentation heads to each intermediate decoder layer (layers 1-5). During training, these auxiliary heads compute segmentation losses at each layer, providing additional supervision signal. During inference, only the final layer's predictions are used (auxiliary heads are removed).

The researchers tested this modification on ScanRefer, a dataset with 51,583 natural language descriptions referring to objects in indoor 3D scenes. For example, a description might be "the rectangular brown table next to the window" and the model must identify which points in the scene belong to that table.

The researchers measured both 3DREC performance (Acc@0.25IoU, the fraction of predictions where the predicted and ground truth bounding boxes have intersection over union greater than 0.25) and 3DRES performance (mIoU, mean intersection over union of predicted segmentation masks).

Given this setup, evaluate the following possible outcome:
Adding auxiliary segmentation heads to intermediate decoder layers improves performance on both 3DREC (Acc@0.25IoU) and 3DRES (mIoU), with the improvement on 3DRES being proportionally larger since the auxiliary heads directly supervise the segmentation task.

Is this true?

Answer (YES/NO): NO